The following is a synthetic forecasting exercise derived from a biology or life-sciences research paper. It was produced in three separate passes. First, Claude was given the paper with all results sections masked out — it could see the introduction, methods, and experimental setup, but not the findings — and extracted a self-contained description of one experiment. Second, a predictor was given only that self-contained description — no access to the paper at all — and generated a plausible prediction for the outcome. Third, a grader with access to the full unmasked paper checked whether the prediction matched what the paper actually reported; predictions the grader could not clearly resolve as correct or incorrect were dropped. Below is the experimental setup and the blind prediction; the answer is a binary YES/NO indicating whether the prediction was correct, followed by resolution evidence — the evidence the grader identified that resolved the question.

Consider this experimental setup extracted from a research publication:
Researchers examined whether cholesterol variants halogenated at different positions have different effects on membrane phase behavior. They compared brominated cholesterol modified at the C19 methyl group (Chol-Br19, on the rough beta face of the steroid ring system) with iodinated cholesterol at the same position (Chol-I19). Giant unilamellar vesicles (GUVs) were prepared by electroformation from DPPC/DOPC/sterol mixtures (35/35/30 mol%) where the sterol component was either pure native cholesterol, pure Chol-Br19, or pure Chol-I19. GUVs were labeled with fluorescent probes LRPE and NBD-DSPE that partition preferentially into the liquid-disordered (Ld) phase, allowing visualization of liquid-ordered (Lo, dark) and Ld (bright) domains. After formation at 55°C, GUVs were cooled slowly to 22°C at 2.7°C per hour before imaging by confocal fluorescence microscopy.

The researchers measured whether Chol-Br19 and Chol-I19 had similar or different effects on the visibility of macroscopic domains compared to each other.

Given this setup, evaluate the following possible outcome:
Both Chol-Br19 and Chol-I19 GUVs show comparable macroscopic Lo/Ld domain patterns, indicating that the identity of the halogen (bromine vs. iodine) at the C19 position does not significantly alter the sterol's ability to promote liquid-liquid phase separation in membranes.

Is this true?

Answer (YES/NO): NO